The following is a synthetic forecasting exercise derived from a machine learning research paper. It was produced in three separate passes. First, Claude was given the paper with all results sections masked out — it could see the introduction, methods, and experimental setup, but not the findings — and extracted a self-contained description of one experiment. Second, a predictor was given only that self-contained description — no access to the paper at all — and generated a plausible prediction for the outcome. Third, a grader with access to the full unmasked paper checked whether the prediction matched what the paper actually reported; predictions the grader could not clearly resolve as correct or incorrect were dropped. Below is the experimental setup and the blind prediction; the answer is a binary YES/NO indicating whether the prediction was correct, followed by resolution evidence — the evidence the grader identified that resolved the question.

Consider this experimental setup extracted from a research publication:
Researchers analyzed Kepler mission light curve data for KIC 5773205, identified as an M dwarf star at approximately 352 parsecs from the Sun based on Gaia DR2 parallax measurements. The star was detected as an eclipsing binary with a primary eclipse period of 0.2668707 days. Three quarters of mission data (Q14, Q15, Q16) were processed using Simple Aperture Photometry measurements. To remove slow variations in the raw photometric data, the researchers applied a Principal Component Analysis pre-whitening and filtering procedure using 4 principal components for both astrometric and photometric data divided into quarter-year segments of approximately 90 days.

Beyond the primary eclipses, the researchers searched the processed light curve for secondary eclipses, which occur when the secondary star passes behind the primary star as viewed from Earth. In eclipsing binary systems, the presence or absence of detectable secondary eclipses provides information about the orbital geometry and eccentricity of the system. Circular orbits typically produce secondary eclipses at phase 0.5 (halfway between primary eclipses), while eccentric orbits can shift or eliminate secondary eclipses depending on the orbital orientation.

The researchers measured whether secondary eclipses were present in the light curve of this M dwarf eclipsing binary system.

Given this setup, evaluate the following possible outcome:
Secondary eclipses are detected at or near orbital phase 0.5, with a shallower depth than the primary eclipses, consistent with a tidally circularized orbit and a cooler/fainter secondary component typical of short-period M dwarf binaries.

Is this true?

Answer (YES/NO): NO